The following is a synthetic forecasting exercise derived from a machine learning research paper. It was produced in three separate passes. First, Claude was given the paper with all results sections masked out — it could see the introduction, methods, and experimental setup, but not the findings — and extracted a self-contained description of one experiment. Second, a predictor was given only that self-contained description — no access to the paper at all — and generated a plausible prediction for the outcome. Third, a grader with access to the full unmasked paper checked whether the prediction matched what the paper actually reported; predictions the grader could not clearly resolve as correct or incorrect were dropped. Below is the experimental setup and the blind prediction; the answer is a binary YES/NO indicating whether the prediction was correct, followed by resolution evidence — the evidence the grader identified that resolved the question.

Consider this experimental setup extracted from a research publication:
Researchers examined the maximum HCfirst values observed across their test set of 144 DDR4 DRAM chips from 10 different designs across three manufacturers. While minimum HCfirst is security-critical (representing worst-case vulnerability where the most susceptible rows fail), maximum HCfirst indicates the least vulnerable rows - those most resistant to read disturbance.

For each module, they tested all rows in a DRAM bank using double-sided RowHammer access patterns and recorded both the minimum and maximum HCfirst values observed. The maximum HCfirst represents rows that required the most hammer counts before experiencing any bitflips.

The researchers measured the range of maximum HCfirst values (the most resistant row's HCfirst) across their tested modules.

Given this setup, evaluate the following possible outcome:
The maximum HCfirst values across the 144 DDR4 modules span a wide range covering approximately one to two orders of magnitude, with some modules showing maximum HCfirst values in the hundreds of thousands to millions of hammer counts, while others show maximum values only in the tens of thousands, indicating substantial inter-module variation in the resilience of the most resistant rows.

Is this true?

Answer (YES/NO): NO